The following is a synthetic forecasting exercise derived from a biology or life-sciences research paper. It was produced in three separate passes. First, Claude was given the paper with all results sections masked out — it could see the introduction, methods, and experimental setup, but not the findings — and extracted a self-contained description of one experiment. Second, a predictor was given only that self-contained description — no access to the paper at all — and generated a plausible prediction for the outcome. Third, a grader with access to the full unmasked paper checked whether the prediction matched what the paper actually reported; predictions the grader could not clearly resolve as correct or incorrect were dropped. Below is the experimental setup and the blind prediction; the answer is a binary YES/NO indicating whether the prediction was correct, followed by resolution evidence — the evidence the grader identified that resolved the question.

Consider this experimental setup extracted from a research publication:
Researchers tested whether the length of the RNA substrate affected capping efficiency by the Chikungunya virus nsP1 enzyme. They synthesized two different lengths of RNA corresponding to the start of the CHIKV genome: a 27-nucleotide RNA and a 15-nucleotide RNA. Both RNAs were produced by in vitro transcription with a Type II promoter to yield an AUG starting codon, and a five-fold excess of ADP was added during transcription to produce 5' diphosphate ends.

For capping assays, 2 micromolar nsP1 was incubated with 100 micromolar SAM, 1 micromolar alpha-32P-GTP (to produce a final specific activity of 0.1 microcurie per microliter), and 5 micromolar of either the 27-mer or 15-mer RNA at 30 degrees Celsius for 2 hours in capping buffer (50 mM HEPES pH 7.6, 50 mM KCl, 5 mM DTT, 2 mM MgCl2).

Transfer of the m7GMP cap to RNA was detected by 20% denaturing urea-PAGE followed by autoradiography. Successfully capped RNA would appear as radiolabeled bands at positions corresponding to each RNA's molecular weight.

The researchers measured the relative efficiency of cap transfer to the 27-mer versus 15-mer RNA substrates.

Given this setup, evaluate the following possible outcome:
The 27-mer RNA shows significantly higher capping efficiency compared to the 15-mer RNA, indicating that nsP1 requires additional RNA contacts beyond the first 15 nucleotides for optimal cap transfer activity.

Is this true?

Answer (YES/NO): NO